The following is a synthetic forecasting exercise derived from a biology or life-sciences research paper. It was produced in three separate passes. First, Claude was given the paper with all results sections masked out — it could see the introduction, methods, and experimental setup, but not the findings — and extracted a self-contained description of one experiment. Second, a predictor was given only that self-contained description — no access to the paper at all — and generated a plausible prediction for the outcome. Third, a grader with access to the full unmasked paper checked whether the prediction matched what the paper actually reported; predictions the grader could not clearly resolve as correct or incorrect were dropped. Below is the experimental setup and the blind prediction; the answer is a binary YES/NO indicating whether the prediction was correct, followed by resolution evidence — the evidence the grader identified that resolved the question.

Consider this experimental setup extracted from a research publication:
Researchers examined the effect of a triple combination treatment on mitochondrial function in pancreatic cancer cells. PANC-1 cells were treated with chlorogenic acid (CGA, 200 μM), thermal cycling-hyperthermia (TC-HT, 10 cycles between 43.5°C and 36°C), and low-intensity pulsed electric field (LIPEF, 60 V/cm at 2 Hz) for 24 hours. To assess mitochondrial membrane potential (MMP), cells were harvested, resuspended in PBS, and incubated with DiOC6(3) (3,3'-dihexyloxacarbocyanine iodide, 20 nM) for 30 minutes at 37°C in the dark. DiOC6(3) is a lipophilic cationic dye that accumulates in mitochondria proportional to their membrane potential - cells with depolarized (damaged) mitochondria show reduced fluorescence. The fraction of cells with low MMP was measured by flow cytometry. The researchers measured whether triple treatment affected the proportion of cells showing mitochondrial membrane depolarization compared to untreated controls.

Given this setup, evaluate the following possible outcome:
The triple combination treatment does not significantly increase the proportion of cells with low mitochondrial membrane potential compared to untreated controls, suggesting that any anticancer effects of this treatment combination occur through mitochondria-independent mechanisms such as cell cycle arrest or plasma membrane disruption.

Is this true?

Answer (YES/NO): NO